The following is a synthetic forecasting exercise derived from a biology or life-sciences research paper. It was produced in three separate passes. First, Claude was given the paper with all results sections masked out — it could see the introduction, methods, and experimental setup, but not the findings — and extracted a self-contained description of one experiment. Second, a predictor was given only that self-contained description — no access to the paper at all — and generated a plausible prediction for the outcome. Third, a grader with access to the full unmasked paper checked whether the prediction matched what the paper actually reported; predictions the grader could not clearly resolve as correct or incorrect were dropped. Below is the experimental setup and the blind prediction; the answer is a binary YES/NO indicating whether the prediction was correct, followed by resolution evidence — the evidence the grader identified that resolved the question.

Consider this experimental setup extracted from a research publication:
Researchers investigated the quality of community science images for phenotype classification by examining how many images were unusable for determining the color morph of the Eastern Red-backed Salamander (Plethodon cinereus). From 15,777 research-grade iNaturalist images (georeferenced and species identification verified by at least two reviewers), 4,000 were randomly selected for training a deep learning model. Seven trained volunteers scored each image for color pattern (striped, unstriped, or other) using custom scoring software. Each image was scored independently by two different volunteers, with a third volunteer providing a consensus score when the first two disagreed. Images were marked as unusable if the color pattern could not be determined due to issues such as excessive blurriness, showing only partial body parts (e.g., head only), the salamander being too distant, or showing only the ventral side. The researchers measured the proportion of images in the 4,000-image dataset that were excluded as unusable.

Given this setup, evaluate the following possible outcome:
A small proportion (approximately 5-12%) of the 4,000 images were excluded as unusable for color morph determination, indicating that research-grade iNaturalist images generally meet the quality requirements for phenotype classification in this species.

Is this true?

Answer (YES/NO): NO